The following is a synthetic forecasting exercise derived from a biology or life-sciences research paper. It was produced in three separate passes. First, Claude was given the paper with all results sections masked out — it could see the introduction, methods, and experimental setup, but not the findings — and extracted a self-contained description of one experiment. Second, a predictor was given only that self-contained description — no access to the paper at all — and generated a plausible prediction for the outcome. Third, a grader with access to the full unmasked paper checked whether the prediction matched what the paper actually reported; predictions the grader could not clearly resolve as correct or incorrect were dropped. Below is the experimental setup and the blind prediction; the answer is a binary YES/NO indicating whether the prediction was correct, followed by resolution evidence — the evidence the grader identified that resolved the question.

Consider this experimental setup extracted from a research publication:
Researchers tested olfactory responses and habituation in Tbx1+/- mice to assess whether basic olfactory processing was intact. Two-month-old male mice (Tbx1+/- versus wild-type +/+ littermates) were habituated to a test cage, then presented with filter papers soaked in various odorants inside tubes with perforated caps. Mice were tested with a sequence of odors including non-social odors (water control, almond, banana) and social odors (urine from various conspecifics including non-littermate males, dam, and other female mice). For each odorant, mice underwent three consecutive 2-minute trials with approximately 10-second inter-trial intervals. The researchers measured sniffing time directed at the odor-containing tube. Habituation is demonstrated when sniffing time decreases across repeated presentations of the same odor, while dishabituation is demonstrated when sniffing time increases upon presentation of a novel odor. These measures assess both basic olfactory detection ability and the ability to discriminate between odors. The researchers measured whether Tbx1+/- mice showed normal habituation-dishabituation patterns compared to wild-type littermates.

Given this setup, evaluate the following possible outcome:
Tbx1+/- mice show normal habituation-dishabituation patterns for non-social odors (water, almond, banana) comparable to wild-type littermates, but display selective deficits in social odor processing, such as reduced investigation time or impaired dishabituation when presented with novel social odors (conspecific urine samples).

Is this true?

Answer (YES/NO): NO